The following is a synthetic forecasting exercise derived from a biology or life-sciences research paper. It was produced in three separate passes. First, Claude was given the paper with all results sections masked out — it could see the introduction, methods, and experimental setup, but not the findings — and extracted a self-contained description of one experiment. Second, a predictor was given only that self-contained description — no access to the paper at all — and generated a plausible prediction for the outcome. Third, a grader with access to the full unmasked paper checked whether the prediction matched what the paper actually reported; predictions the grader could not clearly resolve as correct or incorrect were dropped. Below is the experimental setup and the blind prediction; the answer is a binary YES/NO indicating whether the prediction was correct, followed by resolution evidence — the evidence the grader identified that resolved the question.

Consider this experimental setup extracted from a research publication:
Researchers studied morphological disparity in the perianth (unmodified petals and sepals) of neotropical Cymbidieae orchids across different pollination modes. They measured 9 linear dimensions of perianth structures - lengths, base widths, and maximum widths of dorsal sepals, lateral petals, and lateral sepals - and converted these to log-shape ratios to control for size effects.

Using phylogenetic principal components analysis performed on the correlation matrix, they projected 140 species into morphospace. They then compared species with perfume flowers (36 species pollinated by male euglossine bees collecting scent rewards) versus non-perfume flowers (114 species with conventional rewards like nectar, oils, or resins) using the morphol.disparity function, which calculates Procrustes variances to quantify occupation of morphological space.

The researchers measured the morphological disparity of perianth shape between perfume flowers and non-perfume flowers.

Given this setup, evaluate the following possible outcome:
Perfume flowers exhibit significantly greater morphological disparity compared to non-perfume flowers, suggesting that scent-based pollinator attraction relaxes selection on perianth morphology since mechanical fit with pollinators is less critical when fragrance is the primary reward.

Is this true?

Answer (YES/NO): NO